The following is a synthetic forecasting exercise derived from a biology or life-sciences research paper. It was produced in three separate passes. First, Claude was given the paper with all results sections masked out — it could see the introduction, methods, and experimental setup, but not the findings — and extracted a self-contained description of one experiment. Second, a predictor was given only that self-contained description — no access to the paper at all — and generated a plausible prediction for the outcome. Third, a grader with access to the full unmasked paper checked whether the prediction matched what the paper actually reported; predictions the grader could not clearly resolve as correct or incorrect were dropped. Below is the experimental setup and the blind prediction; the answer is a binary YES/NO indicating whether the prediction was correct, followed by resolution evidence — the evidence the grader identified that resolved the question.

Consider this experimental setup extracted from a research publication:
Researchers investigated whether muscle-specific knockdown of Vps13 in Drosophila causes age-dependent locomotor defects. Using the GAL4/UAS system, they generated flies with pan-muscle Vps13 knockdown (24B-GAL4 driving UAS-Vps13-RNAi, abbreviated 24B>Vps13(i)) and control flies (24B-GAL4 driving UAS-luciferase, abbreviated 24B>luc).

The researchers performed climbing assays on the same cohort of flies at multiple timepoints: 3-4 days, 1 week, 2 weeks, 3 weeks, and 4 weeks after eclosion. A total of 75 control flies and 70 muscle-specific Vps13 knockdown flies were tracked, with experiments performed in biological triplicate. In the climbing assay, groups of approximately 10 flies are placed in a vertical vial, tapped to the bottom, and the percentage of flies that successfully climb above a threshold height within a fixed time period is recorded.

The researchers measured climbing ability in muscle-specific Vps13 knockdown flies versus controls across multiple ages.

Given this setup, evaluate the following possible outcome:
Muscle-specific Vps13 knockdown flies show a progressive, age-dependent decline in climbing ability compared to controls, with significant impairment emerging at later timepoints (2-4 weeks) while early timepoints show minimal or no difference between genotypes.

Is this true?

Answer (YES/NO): NO